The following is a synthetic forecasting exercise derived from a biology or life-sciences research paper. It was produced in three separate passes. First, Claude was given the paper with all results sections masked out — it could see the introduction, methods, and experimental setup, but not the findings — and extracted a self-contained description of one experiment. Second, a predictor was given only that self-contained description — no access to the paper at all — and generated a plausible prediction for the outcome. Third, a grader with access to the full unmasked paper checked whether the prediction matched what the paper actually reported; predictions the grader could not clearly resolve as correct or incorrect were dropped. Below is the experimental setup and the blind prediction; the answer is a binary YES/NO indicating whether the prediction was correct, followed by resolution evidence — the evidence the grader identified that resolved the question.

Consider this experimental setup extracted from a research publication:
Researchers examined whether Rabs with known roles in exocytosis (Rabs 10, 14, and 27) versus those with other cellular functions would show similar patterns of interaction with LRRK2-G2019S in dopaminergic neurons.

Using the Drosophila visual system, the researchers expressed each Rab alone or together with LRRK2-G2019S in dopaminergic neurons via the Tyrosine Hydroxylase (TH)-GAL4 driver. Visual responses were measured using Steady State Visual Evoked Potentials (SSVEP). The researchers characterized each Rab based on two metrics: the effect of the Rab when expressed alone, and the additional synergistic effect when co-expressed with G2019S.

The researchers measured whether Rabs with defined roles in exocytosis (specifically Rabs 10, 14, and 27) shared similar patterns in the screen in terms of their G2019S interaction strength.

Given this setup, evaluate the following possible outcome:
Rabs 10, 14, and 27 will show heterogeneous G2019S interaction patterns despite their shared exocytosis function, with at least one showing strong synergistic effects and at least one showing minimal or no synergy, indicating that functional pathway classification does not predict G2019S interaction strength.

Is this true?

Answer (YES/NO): NO